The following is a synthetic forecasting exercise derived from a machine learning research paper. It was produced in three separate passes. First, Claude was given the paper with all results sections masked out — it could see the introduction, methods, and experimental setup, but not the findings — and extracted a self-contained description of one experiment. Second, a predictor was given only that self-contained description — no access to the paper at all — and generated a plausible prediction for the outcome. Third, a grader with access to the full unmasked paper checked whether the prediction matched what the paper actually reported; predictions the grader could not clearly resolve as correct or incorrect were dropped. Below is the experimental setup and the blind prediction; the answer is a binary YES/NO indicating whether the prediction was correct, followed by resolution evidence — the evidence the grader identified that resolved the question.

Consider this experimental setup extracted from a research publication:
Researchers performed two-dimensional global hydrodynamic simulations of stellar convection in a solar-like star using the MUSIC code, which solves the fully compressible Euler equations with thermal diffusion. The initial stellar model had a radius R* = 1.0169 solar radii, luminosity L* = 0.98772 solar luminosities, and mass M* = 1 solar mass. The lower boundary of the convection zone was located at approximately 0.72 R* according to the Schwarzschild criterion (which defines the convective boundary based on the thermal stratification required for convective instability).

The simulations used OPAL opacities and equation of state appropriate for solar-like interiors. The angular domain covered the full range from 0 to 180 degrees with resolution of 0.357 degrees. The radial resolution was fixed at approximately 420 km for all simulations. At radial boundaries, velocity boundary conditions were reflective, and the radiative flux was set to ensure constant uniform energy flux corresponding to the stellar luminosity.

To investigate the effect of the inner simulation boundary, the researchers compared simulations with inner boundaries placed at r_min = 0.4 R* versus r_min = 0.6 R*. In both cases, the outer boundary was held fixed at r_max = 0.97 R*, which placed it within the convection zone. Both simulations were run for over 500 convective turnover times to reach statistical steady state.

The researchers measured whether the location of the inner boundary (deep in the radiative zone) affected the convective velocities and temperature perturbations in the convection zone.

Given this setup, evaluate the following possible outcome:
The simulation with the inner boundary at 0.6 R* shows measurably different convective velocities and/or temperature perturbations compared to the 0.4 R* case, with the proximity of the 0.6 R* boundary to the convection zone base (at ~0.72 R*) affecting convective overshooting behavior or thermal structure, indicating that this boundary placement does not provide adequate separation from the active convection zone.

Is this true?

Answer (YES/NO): NO